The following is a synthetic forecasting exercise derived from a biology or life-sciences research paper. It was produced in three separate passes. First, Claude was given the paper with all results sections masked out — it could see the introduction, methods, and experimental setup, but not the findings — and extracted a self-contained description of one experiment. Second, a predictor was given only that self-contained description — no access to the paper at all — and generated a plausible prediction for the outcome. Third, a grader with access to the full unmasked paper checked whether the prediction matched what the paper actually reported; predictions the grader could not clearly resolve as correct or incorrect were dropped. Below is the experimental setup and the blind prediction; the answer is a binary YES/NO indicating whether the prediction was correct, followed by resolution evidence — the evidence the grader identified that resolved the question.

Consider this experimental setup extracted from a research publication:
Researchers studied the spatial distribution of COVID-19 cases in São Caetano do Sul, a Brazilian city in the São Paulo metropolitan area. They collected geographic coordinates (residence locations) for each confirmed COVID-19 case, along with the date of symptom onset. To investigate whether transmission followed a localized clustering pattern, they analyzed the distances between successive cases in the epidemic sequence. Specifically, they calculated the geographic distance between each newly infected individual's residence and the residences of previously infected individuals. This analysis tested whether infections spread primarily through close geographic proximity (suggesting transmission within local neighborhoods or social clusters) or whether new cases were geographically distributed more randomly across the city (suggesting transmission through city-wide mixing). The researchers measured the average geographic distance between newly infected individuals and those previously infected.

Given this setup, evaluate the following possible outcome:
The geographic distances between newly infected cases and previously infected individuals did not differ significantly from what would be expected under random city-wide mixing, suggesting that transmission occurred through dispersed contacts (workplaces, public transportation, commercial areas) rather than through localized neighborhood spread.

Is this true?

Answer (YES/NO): NO